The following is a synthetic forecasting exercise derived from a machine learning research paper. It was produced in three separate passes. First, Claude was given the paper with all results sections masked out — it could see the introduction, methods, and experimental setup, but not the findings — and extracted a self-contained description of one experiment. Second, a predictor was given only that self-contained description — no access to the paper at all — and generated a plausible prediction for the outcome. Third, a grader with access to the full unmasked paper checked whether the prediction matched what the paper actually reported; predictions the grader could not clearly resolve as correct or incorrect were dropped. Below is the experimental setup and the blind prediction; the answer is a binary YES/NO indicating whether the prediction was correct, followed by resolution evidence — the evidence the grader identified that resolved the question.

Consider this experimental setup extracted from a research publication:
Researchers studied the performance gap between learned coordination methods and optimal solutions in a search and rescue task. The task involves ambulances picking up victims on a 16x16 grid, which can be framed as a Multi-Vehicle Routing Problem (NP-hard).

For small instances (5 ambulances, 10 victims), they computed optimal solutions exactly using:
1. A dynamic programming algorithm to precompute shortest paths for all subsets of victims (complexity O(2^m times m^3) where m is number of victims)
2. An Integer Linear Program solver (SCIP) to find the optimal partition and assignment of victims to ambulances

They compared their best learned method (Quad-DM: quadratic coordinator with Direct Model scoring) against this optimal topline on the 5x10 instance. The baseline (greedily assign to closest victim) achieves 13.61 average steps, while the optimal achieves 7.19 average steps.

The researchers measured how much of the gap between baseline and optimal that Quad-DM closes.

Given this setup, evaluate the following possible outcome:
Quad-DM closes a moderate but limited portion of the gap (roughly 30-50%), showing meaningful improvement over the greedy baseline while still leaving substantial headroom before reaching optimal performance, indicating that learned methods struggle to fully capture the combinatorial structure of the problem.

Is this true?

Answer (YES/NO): NO